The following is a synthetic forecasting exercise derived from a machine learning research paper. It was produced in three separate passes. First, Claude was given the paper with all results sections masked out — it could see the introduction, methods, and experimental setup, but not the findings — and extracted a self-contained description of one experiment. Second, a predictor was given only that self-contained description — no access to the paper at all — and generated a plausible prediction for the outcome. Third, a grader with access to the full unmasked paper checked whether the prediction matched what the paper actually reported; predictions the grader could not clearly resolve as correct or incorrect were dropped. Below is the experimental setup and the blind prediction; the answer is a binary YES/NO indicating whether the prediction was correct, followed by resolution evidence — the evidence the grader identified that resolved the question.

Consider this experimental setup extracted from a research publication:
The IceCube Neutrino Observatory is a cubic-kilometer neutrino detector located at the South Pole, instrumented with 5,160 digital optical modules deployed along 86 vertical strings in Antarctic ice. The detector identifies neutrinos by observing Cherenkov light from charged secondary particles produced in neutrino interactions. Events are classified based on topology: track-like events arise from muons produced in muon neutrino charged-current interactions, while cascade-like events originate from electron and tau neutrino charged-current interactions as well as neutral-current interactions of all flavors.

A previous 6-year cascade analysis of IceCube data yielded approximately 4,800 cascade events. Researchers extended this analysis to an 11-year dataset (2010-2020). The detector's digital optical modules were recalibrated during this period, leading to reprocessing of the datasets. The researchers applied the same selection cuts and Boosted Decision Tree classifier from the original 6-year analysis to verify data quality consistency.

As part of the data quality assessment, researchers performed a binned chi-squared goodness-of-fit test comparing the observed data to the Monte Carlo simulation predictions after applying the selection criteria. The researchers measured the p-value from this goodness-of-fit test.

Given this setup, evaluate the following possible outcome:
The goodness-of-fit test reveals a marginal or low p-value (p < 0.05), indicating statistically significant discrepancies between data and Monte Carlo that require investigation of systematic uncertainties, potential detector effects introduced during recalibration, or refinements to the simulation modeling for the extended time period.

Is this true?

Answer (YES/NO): NO